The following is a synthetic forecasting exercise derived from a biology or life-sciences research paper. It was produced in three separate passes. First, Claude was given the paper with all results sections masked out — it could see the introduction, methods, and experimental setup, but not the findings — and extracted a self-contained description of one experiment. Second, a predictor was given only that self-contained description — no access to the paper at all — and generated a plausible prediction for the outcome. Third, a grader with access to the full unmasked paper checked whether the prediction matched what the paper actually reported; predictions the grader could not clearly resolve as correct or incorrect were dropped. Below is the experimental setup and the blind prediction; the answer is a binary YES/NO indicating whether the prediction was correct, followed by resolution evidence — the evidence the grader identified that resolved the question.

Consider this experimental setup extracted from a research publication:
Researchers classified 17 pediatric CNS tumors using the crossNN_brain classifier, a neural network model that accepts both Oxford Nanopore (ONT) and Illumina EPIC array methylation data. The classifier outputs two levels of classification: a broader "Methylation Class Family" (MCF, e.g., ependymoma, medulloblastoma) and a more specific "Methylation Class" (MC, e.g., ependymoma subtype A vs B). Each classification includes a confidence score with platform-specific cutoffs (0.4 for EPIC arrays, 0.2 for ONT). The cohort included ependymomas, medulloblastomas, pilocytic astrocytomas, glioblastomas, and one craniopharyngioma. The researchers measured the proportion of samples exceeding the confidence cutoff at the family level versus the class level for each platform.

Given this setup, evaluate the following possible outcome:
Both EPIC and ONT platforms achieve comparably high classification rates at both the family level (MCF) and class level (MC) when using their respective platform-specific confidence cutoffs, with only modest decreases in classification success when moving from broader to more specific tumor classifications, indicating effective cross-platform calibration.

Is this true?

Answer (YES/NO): NO